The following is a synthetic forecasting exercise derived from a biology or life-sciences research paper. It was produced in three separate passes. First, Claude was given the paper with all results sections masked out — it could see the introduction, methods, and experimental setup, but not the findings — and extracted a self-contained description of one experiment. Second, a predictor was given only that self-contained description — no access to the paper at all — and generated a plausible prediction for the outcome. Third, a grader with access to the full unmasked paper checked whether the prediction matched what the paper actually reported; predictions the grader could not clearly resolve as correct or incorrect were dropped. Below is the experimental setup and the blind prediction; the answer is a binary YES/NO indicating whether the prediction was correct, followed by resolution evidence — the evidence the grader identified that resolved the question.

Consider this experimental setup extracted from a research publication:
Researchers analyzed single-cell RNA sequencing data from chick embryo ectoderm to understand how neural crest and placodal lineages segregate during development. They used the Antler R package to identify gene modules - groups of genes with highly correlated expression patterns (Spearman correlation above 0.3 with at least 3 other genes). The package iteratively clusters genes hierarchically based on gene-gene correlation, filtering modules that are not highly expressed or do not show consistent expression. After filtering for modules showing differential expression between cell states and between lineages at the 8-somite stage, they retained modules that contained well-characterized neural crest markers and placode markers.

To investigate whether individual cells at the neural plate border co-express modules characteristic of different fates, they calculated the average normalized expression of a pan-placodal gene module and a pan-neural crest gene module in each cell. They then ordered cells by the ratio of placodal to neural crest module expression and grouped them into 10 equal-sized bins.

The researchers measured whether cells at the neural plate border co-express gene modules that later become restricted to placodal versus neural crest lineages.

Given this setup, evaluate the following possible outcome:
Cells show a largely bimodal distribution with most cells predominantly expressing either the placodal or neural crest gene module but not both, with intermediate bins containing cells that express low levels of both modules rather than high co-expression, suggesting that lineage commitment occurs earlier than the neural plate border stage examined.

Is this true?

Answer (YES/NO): NO